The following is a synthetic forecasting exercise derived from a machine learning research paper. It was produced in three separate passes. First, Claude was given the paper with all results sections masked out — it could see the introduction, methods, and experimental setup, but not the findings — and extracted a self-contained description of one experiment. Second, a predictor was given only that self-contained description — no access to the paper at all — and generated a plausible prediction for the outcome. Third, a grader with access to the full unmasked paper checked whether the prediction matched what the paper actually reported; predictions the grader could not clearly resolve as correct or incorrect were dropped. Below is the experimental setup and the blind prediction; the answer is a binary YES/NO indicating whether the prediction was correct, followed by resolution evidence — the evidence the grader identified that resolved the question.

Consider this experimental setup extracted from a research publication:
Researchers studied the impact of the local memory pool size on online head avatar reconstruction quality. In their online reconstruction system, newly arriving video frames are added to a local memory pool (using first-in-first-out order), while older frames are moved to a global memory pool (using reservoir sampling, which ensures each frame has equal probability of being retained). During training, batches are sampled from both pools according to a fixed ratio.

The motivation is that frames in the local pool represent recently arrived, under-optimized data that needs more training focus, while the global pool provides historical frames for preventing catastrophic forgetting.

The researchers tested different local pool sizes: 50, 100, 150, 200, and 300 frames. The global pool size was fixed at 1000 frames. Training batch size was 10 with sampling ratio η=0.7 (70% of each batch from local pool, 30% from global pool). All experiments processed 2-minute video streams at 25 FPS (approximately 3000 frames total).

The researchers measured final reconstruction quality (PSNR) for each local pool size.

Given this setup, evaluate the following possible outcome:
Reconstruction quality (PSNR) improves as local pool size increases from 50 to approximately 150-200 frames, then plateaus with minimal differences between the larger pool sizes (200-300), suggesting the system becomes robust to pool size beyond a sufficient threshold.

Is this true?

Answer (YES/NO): NO